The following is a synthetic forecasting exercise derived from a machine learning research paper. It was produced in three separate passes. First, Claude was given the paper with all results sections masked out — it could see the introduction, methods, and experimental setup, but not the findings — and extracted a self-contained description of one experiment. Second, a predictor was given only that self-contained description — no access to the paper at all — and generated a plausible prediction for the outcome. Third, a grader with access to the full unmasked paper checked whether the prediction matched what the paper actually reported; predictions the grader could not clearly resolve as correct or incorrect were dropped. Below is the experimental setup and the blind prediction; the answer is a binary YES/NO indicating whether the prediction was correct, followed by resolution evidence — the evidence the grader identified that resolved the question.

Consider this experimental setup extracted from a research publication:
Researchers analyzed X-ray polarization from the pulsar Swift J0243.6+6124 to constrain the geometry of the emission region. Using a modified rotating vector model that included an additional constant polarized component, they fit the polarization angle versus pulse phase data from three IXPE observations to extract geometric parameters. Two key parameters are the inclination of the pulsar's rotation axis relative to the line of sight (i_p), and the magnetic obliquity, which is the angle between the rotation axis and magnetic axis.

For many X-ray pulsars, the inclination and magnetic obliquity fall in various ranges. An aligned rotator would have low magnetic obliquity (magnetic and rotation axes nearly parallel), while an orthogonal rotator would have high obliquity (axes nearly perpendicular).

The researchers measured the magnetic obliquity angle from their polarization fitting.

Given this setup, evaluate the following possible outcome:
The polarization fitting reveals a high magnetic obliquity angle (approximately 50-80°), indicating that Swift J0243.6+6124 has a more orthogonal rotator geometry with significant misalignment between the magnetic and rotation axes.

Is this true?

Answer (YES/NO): YES